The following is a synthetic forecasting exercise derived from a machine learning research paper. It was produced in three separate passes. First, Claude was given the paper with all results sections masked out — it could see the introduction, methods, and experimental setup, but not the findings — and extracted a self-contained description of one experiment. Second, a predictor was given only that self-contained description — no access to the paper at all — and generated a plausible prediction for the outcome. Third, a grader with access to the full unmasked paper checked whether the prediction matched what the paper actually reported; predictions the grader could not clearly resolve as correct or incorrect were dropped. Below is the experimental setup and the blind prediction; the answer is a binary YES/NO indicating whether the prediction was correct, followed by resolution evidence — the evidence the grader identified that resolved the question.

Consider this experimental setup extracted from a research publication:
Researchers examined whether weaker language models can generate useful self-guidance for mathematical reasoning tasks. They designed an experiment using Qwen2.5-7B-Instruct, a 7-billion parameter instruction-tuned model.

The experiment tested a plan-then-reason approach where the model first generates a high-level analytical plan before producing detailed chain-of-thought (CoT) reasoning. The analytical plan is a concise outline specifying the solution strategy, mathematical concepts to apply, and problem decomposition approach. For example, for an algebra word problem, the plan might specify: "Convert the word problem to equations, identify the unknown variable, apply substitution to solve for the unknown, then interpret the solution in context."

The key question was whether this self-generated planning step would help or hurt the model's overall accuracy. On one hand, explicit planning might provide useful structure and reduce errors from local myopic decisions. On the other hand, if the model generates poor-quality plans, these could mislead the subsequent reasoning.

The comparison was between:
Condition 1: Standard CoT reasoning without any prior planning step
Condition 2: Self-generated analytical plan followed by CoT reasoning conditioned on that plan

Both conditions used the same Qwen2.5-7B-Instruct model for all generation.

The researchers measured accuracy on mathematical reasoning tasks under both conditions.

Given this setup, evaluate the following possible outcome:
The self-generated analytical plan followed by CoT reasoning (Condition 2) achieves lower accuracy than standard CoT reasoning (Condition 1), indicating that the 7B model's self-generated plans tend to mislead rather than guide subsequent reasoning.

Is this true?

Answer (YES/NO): YES